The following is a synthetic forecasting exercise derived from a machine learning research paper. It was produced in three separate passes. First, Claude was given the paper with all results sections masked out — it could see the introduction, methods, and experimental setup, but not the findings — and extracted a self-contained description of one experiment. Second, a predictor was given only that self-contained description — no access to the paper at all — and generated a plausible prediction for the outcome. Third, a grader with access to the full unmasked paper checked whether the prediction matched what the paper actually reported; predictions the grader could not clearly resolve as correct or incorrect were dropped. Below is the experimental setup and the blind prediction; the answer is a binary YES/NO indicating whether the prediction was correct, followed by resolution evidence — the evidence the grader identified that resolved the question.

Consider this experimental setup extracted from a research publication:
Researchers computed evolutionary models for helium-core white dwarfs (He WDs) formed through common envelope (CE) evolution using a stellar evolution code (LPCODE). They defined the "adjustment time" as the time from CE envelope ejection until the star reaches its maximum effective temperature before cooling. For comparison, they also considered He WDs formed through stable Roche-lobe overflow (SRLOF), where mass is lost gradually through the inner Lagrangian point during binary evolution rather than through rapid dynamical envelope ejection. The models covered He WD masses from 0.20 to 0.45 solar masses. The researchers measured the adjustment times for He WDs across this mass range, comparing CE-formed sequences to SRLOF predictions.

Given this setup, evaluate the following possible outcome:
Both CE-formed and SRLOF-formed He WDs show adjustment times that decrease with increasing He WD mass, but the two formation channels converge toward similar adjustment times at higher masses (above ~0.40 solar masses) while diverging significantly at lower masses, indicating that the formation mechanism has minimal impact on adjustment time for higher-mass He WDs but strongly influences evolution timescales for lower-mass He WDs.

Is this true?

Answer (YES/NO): NO